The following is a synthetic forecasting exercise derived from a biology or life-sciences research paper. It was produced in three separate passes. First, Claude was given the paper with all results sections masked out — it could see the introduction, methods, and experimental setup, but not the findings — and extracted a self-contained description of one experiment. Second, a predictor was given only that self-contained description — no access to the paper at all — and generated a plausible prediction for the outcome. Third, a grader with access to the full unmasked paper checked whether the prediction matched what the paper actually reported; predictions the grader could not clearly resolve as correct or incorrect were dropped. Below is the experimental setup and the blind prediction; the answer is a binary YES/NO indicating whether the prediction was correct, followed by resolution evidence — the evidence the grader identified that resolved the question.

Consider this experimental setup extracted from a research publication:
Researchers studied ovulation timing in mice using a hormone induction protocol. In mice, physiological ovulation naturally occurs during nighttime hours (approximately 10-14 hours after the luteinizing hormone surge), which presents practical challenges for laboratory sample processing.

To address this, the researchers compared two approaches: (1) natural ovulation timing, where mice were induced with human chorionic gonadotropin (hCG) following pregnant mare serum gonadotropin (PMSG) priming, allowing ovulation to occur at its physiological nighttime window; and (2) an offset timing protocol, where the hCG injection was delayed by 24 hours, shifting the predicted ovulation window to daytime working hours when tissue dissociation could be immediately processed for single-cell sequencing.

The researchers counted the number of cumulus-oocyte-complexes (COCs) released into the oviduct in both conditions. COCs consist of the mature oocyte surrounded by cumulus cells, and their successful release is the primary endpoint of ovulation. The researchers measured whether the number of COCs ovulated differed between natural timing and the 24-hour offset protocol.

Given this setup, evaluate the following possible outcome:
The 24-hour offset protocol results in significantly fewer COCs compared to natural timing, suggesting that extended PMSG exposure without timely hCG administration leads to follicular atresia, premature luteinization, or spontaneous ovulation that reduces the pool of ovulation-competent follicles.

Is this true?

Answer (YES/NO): NO